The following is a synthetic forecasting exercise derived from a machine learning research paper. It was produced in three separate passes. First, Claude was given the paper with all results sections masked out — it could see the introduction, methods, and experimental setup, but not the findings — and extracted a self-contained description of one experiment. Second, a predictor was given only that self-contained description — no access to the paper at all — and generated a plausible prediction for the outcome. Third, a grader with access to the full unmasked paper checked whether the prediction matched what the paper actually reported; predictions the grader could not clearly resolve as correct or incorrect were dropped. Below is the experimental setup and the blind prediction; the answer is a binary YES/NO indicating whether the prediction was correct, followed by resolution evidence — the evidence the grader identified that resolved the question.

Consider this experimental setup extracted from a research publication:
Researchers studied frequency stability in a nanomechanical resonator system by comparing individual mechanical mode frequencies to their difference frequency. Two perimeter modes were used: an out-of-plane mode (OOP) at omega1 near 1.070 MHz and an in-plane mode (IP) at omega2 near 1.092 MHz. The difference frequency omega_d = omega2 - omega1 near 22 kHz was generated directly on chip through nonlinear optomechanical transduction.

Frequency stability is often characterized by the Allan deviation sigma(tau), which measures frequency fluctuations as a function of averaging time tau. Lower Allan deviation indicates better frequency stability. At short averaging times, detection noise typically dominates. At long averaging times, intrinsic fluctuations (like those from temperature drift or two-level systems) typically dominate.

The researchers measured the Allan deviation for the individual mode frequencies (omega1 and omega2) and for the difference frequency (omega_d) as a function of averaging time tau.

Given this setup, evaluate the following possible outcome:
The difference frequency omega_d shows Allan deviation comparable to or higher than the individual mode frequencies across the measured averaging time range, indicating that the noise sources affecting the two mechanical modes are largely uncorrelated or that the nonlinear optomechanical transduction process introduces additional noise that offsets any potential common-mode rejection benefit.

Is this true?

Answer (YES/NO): NO